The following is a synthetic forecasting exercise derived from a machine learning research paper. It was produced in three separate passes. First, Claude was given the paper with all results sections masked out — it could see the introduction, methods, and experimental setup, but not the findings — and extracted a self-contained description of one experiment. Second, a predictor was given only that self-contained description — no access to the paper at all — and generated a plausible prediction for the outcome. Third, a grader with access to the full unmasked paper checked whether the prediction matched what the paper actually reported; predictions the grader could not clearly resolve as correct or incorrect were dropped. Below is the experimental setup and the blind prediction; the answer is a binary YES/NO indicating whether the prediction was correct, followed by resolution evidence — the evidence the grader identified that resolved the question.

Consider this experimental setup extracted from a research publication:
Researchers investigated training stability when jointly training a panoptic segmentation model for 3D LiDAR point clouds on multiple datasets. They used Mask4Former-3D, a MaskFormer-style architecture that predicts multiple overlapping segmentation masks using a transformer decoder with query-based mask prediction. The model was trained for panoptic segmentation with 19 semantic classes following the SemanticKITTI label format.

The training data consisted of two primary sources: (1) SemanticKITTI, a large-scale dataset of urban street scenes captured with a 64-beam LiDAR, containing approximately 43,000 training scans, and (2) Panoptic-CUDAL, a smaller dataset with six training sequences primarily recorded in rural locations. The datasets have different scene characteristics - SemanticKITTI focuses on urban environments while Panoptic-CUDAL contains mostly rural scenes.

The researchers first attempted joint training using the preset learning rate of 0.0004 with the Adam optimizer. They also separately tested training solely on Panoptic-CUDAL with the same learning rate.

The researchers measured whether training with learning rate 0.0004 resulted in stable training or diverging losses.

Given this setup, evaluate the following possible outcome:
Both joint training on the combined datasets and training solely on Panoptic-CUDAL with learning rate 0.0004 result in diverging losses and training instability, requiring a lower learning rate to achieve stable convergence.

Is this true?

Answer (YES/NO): YES